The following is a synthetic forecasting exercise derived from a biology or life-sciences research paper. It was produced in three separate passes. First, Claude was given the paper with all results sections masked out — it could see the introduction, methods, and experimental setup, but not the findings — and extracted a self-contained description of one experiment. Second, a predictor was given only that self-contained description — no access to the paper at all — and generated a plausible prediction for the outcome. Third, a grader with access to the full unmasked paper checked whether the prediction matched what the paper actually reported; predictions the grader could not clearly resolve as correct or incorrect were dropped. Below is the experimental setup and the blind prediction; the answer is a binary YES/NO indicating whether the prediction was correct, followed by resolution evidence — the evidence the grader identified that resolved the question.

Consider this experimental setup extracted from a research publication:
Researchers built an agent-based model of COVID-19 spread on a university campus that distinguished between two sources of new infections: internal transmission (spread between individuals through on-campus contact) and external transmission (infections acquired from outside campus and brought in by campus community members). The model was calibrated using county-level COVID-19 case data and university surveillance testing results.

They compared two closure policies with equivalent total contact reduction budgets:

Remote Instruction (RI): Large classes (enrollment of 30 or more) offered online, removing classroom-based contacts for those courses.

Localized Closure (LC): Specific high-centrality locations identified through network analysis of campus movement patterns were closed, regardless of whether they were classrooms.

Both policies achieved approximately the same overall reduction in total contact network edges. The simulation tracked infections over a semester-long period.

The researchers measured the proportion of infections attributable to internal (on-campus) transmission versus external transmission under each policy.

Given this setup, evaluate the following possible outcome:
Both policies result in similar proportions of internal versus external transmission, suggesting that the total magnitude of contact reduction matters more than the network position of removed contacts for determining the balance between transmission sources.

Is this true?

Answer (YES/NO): NO